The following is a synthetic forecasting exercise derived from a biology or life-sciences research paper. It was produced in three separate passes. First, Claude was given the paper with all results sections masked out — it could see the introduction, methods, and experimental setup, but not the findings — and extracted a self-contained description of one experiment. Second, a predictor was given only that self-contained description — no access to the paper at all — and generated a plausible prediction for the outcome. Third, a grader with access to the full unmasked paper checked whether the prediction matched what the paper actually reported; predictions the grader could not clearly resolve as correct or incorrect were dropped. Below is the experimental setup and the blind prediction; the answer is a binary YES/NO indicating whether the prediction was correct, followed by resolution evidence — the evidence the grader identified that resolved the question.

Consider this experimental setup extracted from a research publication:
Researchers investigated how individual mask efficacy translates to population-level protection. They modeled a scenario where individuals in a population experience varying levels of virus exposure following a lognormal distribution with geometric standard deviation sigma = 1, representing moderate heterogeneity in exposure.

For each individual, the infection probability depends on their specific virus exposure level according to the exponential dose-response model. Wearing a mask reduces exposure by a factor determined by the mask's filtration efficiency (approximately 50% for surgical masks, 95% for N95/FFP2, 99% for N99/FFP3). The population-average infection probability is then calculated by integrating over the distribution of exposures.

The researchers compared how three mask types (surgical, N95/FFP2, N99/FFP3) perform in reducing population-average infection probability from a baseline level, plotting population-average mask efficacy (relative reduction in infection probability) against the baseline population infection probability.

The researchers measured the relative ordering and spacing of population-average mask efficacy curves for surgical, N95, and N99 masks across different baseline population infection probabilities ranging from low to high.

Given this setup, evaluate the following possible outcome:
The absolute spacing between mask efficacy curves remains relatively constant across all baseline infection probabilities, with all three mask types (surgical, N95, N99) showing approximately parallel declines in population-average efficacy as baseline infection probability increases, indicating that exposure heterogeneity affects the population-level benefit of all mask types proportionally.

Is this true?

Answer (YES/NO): NO